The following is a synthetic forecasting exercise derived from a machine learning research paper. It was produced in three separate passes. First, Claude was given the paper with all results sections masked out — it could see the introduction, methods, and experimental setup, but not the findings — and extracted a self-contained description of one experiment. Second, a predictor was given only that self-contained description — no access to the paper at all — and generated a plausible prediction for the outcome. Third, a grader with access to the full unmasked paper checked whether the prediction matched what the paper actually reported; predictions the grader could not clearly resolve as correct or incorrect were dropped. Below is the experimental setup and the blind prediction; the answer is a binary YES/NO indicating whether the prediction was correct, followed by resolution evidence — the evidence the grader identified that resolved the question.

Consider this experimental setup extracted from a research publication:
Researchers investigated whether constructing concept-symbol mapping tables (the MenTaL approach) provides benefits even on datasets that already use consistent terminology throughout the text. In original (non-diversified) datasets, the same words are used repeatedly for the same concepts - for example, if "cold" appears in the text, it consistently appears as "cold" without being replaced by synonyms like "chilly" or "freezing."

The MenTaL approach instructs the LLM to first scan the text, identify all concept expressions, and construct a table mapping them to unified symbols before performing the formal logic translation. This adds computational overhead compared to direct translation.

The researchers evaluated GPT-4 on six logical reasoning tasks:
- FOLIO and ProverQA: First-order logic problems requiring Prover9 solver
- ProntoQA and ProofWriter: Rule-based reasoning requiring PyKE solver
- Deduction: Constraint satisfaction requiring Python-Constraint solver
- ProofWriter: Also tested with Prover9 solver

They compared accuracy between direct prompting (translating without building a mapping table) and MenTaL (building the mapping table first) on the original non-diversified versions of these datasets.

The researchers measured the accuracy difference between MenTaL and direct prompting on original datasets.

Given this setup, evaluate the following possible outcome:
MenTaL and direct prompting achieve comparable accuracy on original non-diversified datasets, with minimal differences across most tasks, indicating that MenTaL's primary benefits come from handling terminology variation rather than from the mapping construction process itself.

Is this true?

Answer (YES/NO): YES